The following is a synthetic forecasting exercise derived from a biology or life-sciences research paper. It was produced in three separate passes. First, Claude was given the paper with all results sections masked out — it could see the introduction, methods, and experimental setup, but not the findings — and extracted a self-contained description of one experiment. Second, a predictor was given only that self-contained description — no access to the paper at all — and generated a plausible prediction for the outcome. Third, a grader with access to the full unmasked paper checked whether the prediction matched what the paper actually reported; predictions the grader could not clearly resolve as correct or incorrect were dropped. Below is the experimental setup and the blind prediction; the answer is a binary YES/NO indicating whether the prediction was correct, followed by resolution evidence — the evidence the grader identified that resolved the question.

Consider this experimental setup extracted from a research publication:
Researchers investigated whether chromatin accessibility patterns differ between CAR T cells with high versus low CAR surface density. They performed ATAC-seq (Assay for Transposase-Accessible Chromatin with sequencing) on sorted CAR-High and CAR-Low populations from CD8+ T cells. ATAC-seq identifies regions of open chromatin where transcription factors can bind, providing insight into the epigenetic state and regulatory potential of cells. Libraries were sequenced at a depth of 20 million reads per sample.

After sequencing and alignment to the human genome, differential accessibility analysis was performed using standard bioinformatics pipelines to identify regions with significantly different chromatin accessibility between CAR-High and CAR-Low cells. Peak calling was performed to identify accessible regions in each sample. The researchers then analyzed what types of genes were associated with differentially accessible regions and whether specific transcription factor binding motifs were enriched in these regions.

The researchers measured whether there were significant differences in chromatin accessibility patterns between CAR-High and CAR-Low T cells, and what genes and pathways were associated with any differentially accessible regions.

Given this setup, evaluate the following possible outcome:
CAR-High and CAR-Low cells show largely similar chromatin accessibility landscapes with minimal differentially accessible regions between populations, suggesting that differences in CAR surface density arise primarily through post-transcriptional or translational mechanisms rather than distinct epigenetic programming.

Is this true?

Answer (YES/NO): NO